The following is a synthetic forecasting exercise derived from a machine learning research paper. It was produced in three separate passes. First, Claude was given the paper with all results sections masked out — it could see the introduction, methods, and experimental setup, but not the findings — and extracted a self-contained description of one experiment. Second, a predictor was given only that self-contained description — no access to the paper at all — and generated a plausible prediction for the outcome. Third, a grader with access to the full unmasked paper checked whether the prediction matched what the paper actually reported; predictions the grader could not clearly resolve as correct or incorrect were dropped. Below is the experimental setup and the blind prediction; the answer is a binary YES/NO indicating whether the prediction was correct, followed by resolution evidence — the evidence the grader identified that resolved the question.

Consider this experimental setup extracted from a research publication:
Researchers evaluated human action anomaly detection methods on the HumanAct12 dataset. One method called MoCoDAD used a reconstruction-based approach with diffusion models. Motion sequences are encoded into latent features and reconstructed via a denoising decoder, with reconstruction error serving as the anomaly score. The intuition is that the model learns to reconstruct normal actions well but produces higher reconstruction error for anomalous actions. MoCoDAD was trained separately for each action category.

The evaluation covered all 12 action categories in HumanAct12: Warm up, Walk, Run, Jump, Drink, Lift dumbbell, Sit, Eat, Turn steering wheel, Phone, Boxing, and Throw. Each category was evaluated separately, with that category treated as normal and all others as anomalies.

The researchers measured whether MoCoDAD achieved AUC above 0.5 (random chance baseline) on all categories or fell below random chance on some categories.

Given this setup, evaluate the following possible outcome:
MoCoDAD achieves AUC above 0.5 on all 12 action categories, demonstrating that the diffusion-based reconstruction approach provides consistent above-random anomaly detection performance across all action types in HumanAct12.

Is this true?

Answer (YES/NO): NO